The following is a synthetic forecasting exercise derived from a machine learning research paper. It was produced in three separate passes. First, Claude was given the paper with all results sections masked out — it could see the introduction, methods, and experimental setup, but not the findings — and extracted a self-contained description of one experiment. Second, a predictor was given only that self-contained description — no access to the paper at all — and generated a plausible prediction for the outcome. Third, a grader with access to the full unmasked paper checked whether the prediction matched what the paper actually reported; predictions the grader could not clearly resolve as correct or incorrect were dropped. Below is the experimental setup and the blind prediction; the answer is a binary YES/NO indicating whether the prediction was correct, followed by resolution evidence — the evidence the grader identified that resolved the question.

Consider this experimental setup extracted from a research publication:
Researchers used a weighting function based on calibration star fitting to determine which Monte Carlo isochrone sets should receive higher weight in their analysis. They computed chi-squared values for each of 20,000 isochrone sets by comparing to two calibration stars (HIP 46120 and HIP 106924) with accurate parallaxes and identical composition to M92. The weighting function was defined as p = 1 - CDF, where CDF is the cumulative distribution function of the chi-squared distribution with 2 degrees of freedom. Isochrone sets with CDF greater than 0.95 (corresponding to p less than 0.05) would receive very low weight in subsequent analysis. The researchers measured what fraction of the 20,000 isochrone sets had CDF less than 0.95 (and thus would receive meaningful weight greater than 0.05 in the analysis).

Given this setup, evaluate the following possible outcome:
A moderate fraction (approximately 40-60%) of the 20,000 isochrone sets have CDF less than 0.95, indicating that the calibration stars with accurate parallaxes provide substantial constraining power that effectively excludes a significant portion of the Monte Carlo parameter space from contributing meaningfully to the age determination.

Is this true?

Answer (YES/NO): NO